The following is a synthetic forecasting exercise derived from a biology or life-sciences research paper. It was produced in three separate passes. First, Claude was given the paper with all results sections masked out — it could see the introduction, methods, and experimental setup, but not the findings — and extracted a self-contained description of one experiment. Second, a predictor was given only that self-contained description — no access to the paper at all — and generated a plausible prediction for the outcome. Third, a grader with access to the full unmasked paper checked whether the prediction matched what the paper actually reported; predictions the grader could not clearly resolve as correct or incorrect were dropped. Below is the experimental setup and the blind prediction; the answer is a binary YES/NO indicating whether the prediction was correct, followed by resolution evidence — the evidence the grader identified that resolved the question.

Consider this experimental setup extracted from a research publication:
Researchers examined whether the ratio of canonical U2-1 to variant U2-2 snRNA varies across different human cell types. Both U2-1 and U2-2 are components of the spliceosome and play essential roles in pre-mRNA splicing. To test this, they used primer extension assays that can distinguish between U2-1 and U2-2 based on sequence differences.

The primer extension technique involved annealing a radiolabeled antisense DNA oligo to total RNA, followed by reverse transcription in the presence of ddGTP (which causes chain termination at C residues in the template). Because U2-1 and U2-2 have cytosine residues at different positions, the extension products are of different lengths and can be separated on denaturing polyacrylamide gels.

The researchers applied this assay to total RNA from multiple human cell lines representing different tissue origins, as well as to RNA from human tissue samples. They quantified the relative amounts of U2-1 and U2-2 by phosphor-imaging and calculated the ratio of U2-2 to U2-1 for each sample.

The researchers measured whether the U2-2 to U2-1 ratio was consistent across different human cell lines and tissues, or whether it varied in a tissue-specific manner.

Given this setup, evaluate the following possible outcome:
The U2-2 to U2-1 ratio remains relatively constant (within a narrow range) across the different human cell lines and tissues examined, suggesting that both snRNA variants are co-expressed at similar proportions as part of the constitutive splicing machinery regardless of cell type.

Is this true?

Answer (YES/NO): NO